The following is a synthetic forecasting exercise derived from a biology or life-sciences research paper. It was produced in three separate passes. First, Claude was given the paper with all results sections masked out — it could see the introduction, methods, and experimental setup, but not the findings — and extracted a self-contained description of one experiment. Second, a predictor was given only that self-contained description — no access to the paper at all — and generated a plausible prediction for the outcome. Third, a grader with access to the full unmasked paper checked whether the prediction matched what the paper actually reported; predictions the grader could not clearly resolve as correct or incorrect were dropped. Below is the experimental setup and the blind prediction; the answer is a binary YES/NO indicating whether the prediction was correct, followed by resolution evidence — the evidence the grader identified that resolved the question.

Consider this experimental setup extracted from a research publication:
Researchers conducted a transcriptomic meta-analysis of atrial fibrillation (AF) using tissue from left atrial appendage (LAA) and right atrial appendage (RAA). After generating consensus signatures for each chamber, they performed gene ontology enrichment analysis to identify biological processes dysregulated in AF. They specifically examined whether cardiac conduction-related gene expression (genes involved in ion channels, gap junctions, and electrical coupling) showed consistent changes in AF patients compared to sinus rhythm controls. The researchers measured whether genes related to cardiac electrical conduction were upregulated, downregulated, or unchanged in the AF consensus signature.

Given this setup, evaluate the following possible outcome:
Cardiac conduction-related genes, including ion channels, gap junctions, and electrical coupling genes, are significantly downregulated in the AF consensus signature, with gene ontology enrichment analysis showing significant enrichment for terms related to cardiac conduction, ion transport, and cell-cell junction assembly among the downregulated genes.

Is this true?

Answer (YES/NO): YES